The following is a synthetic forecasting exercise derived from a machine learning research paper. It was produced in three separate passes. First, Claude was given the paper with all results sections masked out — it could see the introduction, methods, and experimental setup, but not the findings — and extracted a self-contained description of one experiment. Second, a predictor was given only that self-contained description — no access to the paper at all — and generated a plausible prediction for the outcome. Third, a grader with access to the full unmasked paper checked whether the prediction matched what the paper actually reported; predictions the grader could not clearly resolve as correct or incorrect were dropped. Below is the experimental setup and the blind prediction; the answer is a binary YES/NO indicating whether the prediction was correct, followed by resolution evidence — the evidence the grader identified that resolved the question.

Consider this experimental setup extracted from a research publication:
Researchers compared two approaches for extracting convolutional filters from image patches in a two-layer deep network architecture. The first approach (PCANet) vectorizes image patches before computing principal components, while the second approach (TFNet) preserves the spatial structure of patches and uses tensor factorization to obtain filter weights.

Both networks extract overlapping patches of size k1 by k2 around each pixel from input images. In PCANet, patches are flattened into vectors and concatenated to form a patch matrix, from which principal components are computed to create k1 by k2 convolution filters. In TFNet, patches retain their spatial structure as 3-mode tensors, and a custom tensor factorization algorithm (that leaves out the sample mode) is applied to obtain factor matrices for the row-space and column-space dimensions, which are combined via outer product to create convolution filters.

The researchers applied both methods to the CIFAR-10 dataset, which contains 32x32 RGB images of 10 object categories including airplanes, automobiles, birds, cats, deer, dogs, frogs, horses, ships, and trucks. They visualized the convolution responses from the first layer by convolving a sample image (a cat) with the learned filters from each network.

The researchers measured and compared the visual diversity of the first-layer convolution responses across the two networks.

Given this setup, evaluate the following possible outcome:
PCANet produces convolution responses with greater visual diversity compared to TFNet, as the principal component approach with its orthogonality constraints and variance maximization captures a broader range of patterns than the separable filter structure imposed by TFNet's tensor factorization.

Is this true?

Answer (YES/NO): YES